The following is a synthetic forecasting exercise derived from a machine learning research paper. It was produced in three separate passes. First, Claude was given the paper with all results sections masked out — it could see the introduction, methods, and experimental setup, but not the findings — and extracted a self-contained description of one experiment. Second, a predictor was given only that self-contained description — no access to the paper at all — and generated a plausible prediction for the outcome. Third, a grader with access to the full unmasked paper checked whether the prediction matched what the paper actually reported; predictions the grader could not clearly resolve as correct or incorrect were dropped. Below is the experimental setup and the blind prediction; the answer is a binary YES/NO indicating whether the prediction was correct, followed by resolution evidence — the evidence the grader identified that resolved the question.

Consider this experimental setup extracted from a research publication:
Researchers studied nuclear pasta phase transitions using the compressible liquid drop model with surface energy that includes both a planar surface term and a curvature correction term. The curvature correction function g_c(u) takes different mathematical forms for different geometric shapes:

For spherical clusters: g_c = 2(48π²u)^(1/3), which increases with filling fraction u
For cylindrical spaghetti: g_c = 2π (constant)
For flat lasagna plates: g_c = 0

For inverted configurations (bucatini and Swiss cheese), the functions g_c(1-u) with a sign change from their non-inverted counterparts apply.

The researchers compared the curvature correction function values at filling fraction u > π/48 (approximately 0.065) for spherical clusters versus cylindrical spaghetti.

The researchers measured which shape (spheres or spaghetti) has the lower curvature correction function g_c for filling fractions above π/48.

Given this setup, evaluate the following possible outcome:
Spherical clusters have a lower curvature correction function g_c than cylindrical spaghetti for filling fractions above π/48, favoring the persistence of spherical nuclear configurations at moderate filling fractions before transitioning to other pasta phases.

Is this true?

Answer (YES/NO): NO